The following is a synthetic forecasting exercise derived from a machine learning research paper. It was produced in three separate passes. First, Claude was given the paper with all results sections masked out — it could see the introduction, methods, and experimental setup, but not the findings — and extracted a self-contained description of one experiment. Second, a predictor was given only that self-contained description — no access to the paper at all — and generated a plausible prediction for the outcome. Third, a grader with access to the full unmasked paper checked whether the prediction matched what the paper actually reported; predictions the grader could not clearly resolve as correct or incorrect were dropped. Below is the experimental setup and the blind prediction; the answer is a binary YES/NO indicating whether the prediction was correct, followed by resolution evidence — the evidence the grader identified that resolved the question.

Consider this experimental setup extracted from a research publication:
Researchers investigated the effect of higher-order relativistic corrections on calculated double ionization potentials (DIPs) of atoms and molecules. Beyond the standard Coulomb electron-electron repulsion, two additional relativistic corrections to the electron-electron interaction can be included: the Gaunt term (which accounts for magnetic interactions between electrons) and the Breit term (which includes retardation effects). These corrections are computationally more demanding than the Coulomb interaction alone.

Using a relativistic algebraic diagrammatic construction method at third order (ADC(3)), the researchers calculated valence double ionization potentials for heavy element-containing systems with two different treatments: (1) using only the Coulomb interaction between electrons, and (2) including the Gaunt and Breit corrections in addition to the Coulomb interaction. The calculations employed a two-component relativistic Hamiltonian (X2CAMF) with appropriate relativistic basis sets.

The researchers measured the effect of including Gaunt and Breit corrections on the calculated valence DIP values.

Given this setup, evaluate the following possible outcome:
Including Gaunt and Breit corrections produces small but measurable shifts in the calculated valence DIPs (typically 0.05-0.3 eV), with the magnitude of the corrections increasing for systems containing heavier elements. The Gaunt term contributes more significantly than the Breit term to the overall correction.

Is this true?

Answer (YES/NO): NO